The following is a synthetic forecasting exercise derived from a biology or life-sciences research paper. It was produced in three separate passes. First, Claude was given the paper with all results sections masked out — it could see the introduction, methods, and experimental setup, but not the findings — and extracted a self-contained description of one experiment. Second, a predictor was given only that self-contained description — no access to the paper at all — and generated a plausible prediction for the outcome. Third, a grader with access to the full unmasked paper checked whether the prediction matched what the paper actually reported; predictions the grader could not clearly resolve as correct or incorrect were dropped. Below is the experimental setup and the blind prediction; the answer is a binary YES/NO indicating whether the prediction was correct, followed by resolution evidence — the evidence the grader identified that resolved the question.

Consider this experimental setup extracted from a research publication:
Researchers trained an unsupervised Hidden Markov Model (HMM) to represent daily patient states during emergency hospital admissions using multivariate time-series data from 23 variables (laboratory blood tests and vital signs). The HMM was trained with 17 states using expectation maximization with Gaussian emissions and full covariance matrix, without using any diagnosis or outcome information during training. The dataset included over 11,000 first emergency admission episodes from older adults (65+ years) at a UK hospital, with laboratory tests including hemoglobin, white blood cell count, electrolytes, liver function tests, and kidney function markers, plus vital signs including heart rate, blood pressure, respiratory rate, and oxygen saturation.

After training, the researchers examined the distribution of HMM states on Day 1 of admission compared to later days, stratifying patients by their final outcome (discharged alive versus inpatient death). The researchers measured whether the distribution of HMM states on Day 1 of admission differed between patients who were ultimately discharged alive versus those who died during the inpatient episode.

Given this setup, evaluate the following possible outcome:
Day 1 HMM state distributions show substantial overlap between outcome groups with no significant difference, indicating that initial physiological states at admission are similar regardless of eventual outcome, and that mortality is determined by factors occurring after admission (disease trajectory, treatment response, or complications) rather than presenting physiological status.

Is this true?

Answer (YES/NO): YES